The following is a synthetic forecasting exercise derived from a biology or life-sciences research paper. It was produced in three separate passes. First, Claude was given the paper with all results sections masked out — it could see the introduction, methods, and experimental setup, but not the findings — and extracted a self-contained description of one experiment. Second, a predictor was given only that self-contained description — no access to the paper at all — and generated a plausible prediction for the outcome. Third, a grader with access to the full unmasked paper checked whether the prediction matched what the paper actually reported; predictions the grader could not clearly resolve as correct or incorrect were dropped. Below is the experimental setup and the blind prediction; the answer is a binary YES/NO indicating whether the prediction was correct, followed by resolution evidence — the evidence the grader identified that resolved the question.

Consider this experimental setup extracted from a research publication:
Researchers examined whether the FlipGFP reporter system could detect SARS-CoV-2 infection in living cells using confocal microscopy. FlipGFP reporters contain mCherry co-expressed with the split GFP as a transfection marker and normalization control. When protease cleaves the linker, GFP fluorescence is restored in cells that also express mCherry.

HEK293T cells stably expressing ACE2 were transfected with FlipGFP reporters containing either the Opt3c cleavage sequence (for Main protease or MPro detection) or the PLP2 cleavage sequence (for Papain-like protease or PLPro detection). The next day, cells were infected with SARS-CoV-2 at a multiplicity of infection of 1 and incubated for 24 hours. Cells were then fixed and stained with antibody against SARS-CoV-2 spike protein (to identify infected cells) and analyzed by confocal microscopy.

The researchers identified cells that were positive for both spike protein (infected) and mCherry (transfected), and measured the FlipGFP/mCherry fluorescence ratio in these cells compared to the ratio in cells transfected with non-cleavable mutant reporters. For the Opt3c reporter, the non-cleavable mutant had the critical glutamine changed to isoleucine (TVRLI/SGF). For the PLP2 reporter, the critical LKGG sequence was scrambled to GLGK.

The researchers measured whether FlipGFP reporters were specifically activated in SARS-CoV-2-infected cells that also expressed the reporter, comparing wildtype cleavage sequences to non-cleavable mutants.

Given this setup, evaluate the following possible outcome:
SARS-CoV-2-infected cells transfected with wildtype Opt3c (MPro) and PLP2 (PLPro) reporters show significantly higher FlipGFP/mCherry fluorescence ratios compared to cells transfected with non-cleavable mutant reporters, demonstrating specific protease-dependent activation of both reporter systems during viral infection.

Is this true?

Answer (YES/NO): YES